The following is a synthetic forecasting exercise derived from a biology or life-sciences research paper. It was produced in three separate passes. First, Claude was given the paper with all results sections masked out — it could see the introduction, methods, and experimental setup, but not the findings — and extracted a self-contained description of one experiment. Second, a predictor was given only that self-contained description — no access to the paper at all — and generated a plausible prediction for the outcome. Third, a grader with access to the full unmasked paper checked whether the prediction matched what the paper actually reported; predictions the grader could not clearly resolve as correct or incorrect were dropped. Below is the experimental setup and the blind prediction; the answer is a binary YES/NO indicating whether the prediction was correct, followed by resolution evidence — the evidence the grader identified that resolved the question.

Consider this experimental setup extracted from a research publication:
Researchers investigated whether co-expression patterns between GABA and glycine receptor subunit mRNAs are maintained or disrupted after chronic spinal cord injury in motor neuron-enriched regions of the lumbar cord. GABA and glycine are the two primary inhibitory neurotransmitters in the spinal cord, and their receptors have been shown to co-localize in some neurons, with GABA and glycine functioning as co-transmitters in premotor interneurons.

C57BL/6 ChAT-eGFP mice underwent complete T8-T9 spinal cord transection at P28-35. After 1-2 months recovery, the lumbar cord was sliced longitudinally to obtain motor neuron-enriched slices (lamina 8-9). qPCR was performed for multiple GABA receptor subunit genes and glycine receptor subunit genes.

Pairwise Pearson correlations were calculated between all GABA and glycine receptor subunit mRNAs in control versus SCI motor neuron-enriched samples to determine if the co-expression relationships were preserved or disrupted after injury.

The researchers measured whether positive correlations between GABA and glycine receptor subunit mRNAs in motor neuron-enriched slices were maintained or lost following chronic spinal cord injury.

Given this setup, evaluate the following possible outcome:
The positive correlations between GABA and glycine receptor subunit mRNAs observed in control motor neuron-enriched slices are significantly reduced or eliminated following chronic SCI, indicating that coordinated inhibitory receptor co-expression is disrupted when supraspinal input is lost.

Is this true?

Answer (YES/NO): NO